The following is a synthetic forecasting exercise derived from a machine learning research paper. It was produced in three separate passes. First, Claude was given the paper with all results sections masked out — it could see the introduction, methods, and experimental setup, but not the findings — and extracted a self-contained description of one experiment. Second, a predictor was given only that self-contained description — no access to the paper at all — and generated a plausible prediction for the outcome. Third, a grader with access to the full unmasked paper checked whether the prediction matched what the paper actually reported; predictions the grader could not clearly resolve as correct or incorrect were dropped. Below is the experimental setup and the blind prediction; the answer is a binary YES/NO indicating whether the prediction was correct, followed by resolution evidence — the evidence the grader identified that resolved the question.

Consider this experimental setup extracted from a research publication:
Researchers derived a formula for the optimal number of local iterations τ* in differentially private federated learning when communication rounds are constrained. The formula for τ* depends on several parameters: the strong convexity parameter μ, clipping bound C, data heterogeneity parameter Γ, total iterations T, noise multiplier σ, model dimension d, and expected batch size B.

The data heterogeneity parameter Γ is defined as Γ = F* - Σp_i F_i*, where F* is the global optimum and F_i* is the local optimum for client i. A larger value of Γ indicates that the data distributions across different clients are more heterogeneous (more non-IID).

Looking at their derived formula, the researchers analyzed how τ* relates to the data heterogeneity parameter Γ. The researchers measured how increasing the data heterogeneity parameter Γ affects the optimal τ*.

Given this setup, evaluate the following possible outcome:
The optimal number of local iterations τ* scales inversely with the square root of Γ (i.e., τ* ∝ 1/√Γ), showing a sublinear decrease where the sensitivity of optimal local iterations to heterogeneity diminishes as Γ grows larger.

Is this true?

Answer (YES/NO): NO